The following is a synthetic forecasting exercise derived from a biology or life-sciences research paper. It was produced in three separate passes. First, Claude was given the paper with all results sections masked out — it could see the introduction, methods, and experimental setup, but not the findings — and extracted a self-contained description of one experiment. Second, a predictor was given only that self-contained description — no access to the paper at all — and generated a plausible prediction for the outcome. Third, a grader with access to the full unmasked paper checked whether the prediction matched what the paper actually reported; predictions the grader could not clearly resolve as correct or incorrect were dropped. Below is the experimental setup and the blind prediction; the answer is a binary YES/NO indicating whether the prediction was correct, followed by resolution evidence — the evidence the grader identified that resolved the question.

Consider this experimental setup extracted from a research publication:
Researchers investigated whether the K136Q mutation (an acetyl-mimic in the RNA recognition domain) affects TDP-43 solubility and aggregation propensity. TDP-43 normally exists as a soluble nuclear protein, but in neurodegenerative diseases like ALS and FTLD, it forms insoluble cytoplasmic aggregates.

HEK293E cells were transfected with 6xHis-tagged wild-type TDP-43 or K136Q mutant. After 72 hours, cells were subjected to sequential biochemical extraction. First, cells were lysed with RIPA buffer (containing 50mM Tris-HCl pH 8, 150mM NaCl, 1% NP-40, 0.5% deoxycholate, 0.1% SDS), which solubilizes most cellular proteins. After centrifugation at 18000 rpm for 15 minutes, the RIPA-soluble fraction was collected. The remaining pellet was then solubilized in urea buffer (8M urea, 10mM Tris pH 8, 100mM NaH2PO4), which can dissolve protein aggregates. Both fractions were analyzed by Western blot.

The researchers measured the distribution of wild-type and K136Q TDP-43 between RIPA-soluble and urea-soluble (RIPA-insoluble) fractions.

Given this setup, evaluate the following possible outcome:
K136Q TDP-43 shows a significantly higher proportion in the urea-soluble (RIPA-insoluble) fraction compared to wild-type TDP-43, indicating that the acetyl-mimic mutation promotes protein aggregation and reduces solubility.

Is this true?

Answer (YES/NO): YES